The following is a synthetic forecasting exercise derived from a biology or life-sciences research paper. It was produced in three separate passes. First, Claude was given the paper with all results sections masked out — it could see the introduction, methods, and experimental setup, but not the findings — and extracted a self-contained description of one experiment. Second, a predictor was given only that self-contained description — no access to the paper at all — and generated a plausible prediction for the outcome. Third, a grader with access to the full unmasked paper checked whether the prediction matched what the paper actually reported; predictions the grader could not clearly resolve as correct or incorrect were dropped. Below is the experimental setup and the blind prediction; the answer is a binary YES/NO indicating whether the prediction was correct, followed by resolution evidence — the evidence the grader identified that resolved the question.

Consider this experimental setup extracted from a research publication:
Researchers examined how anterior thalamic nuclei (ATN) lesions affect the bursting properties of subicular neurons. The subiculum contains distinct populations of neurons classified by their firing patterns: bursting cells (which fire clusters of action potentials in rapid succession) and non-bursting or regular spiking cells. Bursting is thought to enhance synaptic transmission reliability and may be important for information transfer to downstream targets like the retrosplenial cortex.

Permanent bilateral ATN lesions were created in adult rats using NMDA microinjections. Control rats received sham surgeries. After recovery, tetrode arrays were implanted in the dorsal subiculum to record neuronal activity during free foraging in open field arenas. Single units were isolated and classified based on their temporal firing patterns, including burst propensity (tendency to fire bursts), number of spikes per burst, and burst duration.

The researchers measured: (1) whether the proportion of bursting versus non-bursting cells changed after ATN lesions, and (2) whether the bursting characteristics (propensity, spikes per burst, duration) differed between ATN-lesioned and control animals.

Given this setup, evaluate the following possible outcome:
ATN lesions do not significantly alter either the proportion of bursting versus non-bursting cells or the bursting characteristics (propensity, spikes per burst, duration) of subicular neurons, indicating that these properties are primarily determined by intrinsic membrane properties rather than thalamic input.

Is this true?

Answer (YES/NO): NO